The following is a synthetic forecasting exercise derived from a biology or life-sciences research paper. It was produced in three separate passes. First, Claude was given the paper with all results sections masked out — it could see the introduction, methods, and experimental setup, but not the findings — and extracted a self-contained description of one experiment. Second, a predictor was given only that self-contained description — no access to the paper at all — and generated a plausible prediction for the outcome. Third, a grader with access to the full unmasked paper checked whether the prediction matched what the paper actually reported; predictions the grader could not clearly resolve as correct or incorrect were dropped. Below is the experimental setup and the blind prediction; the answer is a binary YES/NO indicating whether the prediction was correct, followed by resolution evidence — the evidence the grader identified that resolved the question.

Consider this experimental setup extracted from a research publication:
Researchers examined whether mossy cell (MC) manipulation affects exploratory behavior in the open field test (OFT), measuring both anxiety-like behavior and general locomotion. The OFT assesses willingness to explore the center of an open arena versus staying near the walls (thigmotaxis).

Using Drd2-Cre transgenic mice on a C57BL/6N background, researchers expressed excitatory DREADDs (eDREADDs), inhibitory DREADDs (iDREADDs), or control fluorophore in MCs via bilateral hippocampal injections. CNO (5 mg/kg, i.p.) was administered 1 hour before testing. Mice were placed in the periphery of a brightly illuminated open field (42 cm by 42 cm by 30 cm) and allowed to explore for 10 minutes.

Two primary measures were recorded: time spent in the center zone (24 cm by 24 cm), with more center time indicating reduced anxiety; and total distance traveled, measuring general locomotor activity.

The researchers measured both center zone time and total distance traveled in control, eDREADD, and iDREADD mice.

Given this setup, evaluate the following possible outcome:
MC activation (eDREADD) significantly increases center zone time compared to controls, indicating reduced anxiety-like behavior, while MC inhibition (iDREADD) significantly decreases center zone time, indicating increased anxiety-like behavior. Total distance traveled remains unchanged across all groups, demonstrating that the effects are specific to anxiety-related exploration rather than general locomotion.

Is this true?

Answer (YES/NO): NO